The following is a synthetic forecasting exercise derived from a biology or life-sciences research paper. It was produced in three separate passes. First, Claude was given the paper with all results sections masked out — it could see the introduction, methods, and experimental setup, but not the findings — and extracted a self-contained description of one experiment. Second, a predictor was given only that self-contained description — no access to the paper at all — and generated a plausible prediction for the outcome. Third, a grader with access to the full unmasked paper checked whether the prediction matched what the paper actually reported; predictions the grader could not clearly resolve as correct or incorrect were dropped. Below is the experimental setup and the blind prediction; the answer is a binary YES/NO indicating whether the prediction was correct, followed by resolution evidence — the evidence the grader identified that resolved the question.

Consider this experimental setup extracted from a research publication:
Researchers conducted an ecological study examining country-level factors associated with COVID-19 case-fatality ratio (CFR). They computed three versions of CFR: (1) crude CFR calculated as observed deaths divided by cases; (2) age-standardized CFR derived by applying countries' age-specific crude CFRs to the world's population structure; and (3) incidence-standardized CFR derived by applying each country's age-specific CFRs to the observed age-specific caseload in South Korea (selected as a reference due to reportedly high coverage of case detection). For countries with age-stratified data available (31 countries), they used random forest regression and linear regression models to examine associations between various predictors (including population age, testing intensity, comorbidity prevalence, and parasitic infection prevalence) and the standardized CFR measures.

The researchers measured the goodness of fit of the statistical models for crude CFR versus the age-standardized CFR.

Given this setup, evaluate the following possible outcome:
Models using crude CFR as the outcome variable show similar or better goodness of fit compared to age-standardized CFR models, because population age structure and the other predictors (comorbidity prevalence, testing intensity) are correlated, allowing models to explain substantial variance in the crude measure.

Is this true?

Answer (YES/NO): NO